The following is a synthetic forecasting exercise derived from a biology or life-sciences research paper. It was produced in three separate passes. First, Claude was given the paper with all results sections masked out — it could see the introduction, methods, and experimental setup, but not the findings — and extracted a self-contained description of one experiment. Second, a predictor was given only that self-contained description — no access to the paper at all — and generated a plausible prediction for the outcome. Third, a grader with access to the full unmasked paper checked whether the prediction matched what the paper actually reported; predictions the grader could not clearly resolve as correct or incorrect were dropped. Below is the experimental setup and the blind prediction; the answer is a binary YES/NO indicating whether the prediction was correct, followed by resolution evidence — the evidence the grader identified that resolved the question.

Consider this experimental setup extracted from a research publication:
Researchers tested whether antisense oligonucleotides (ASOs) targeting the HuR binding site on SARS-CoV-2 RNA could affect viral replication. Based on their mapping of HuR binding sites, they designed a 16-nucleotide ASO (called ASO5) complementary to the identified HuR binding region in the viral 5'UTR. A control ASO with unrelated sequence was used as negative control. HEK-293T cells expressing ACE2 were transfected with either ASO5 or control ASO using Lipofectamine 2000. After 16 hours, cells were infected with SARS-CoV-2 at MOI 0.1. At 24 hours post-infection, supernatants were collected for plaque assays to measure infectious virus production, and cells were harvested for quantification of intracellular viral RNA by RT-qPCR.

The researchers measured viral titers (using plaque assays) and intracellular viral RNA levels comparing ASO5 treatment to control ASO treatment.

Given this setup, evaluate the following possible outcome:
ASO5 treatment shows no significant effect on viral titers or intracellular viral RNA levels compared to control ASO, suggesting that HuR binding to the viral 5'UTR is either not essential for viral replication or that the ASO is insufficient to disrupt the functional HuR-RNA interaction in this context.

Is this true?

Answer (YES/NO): NO